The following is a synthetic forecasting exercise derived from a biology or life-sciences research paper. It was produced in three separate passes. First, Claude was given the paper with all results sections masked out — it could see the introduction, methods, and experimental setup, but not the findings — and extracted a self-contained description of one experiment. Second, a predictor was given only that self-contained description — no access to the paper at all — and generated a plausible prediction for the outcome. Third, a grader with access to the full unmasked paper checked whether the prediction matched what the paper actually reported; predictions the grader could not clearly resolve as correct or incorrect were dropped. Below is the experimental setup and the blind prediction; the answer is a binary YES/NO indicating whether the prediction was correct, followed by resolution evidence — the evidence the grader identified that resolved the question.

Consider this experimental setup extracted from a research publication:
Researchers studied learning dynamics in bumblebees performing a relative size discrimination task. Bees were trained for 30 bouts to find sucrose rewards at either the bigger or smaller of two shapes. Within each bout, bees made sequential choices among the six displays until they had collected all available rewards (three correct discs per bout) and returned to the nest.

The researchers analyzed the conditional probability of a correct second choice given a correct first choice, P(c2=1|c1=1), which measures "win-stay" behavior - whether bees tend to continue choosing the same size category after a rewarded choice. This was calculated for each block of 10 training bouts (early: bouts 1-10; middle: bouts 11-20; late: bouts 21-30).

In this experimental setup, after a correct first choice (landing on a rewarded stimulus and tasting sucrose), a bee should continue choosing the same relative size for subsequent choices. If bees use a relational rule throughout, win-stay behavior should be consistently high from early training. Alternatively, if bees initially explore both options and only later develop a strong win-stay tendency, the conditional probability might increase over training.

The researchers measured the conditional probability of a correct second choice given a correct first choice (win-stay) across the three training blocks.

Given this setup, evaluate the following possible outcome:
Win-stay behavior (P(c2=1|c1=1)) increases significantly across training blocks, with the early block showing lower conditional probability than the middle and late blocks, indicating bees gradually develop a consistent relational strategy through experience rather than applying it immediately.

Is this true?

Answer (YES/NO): NO